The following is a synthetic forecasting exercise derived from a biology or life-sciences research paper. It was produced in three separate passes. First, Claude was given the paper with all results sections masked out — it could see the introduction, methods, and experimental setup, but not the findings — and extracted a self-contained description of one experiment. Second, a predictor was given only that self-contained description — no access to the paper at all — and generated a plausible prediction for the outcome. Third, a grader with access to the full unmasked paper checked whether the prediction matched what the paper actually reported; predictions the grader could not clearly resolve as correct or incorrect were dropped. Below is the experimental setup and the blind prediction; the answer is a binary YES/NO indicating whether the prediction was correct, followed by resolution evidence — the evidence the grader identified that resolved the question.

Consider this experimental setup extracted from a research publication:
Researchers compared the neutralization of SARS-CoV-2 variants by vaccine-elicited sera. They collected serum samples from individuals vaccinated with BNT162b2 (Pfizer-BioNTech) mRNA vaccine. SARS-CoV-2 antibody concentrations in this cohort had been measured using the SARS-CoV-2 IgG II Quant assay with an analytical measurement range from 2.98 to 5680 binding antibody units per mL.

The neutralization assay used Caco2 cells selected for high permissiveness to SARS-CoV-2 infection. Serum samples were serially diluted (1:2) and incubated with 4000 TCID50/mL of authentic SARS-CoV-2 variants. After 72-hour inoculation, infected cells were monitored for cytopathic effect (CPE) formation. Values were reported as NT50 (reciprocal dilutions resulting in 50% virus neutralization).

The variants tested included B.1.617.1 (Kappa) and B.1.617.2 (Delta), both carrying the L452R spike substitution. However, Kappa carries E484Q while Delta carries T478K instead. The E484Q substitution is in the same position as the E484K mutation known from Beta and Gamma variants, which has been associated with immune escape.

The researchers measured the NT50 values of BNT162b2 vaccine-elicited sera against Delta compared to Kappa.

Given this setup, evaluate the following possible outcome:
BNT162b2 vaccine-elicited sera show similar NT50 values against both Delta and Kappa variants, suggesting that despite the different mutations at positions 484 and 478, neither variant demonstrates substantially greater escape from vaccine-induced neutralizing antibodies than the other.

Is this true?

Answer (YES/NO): YES